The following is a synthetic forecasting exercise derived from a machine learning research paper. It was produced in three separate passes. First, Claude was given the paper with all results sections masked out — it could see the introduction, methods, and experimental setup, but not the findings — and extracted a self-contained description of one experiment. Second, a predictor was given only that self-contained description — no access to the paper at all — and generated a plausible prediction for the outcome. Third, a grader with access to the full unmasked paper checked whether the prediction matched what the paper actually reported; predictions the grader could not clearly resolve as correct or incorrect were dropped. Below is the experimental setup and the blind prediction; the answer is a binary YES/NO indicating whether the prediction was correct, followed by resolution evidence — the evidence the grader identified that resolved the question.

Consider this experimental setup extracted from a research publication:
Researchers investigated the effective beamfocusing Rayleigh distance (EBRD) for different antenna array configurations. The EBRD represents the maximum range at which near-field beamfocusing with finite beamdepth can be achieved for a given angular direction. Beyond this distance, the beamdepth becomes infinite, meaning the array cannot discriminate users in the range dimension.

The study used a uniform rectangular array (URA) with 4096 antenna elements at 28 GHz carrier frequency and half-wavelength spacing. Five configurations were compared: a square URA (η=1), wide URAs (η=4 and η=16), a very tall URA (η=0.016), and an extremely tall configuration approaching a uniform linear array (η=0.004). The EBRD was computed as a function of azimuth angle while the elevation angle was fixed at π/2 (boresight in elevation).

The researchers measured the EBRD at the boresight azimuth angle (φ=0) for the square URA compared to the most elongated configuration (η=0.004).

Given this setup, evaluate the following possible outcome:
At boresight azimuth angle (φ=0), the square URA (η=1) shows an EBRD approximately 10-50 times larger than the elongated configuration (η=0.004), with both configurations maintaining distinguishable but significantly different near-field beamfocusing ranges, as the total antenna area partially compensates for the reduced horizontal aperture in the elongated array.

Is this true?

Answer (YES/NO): NO